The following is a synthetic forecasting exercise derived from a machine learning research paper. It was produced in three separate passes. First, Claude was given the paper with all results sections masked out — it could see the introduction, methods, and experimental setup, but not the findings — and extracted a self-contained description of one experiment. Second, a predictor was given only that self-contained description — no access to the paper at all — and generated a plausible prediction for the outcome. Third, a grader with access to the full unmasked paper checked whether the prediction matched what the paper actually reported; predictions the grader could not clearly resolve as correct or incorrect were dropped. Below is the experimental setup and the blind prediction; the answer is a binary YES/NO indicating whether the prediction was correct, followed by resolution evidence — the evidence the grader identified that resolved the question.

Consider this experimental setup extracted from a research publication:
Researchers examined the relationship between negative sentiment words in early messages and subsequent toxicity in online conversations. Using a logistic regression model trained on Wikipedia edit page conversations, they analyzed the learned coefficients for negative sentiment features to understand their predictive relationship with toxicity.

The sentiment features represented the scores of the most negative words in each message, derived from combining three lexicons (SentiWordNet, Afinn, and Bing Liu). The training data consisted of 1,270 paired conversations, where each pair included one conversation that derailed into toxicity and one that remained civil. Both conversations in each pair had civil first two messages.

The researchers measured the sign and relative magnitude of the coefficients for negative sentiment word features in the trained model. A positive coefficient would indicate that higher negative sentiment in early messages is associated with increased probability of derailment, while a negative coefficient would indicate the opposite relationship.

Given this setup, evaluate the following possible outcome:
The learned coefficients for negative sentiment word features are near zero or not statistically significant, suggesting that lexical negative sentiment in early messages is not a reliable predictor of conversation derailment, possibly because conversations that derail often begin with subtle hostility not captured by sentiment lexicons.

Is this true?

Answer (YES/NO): NO